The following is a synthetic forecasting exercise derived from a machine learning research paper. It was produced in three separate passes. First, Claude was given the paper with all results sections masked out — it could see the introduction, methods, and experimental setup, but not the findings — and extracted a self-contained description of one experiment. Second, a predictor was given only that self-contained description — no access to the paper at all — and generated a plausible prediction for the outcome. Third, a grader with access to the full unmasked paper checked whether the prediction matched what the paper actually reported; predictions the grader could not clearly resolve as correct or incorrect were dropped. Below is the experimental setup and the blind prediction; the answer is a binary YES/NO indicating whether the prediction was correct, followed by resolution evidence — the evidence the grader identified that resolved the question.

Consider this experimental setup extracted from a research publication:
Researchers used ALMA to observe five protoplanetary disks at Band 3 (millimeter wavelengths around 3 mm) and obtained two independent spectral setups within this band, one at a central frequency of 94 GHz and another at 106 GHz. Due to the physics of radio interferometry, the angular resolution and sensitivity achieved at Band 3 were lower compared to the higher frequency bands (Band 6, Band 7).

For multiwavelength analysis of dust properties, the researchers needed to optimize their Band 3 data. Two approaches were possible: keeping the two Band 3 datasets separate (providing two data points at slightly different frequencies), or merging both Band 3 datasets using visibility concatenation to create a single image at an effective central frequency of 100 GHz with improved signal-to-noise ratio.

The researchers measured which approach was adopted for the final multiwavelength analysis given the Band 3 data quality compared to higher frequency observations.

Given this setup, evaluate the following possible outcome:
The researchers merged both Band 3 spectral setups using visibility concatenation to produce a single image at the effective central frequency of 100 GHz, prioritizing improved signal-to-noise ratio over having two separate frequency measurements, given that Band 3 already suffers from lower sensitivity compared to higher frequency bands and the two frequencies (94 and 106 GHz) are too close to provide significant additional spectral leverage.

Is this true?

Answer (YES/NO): YES